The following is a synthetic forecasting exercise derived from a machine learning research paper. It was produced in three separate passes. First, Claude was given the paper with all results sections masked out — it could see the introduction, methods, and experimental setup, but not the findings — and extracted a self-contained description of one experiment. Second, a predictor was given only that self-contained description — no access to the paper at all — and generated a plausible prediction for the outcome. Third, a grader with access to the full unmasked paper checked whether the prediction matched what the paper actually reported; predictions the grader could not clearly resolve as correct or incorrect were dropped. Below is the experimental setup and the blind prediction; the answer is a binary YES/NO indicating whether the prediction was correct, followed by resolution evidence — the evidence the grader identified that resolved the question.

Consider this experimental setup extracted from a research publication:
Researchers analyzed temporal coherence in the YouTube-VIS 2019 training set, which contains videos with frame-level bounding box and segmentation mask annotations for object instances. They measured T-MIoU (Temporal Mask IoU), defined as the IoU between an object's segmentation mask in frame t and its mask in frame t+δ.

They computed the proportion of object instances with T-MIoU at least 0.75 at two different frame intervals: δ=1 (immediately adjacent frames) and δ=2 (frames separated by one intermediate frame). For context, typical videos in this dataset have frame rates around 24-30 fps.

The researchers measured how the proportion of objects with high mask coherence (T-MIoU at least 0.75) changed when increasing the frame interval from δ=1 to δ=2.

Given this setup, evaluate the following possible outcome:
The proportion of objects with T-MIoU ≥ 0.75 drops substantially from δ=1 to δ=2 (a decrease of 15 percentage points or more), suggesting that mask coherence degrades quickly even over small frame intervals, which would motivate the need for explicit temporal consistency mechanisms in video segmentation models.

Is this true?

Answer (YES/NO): YES